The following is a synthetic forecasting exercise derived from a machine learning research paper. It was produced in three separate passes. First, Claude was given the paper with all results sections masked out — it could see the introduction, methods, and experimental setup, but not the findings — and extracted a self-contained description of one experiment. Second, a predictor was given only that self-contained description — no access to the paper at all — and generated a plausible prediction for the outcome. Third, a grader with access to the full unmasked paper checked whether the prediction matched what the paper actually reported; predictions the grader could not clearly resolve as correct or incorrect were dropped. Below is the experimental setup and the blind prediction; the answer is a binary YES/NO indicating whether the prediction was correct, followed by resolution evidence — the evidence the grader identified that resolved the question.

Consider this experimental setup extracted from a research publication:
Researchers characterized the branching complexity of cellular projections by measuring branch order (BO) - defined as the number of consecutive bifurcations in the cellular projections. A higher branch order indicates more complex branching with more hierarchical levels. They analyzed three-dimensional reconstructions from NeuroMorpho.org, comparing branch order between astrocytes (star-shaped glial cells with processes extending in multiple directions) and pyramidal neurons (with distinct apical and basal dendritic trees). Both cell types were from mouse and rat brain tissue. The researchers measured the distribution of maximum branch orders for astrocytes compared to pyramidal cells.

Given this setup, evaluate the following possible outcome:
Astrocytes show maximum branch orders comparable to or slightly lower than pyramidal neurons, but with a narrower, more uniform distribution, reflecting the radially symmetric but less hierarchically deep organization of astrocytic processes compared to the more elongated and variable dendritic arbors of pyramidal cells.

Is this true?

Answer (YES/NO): NO